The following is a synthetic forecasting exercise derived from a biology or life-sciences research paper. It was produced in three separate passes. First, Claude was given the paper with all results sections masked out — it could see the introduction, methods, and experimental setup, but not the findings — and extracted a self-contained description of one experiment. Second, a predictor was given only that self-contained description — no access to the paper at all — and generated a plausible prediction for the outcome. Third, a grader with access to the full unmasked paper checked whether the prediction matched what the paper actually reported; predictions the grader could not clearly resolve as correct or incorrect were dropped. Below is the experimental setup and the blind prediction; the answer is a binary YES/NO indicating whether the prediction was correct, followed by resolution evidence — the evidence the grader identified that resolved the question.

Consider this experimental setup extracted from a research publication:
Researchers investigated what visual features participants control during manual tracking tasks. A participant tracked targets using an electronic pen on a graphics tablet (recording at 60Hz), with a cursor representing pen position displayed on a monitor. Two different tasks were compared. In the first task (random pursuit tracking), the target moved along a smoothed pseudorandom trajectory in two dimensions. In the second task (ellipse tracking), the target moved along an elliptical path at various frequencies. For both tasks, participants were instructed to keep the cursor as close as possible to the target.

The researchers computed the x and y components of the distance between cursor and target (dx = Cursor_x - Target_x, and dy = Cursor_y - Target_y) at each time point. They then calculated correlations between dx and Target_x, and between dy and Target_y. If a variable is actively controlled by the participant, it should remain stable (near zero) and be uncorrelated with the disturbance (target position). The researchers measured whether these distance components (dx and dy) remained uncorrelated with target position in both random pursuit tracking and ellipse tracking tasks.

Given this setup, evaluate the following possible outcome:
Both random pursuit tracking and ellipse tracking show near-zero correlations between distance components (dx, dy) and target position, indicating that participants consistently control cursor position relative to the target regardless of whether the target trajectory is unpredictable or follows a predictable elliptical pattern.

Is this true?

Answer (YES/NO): NO